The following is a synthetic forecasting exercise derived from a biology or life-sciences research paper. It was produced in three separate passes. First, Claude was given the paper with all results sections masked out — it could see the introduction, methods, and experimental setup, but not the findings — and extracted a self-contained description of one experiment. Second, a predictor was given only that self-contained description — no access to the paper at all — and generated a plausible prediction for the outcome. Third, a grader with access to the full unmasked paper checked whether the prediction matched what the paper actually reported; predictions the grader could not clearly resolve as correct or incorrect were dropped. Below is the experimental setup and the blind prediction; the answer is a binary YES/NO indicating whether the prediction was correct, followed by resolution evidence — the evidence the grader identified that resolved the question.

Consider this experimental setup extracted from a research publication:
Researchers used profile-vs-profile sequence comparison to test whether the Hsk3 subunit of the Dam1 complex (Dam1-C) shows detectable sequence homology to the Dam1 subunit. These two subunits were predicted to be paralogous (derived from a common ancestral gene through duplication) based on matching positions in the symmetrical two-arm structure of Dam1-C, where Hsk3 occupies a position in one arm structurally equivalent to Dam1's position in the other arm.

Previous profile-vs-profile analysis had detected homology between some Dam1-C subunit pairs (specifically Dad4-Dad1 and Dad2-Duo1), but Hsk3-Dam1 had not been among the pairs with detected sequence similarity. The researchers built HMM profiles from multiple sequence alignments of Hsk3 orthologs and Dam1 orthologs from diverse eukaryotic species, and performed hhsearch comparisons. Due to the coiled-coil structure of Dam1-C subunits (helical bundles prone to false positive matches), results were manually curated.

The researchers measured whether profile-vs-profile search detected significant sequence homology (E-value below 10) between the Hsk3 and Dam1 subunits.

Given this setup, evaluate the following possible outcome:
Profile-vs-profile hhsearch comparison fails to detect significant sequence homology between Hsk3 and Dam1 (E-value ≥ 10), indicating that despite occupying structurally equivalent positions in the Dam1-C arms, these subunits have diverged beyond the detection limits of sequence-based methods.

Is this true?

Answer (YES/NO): NO